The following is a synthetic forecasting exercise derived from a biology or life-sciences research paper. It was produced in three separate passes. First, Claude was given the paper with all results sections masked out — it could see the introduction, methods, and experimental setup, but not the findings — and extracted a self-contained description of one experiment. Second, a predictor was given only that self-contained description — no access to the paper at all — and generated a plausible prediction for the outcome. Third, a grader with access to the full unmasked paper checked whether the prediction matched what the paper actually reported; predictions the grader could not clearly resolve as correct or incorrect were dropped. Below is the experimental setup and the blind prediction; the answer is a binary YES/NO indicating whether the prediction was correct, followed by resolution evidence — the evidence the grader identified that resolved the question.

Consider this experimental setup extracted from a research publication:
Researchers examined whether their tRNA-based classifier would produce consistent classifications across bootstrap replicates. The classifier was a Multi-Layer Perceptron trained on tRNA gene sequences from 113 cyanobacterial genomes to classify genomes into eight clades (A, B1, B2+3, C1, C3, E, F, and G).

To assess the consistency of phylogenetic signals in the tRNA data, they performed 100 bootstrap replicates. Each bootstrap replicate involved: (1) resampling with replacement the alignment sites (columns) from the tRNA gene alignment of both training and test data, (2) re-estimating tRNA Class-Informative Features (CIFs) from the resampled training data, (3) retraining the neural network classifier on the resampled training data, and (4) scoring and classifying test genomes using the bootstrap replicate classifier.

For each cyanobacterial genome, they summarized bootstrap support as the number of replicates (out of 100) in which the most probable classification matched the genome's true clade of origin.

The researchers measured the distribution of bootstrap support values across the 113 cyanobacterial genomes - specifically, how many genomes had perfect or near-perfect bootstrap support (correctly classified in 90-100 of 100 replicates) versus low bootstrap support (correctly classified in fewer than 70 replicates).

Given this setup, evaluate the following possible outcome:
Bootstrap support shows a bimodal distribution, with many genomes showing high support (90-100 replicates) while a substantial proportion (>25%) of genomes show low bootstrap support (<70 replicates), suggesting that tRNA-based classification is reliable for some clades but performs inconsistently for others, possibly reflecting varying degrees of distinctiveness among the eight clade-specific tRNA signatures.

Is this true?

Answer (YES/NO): NO